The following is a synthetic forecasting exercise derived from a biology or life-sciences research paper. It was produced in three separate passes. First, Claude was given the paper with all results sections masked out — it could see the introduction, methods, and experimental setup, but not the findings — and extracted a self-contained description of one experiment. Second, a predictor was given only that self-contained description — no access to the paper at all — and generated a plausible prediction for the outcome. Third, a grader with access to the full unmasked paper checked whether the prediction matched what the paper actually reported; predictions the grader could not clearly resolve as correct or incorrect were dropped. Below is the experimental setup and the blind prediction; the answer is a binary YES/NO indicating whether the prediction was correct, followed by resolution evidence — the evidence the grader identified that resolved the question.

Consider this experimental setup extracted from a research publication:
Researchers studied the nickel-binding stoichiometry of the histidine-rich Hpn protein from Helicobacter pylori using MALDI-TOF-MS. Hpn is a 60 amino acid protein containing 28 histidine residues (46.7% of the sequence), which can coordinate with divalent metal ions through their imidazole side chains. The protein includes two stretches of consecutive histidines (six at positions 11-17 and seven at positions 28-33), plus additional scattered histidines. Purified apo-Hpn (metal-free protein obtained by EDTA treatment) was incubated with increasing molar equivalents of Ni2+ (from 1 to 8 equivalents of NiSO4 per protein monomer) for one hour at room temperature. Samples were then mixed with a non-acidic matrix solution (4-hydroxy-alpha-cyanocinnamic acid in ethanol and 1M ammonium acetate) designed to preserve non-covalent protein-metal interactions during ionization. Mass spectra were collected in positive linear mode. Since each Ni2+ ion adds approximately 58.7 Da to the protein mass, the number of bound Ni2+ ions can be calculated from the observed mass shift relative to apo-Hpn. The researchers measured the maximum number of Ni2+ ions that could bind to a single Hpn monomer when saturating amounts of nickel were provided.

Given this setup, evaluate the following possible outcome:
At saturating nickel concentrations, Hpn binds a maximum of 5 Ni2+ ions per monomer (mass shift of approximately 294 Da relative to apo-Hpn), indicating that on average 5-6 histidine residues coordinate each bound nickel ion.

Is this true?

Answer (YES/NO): NO